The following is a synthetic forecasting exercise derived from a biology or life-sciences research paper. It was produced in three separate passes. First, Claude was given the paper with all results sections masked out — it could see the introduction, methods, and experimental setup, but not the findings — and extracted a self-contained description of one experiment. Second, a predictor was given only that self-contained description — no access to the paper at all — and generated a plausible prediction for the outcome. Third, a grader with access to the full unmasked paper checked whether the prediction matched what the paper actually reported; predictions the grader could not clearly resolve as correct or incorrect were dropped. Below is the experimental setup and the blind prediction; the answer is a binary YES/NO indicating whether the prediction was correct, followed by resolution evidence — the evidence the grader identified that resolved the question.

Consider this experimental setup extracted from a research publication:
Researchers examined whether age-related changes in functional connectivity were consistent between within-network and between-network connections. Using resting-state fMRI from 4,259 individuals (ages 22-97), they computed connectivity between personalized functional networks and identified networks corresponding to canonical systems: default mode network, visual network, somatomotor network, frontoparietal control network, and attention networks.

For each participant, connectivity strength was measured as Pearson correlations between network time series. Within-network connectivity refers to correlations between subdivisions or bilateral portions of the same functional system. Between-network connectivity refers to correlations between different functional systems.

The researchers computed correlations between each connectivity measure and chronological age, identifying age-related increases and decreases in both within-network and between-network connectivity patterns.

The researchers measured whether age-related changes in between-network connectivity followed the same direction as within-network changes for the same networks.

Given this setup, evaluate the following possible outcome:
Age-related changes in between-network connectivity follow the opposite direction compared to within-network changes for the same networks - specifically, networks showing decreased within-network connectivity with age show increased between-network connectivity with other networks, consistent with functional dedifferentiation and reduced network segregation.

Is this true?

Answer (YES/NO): NO